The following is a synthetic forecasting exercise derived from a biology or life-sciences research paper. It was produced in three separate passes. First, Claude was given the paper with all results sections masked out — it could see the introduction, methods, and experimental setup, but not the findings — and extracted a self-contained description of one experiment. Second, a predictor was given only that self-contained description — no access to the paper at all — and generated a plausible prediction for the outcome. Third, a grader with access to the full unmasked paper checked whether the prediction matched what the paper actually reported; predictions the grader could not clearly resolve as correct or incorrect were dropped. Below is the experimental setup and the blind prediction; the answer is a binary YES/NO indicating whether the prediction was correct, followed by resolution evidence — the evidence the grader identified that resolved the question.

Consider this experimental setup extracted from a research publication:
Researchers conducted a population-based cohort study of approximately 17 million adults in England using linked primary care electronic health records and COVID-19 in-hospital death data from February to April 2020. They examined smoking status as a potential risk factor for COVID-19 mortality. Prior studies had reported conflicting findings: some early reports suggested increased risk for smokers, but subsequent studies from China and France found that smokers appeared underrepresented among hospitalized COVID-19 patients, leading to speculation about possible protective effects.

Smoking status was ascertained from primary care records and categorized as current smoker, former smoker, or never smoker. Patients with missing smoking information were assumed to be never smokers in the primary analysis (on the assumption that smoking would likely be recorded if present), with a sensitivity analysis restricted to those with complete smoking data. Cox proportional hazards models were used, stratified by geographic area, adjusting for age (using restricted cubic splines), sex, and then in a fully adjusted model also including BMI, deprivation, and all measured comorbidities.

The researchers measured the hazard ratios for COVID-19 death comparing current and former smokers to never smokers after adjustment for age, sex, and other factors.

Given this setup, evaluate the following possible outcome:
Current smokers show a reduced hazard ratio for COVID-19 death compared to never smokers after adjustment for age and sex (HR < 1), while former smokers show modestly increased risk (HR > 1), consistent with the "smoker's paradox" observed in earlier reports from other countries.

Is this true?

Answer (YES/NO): NO